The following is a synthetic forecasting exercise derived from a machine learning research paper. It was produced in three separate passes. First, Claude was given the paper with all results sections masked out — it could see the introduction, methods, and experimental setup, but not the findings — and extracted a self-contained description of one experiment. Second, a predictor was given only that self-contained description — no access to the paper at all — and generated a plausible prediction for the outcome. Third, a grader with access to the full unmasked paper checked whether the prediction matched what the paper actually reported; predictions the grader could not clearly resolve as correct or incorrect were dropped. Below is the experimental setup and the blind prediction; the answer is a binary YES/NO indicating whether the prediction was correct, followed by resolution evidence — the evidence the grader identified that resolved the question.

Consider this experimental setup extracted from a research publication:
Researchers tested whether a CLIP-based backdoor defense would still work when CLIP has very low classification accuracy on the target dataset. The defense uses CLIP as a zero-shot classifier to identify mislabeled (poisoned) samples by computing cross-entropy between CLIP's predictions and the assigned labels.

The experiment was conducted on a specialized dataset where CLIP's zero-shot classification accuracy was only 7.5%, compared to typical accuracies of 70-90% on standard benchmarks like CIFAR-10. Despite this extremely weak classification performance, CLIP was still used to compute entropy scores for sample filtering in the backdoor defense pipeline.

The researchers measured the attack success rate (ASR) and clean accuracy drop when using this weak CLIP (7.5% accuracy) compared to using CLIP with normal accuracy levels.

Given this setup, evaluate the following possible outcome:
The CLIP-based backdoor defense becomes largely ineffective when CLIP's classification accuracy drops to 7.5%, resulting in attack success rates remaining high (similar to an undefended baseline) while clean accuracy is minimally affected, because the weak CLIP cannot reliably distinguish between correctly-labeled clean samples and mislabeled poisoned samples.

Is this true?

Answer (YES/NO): NO